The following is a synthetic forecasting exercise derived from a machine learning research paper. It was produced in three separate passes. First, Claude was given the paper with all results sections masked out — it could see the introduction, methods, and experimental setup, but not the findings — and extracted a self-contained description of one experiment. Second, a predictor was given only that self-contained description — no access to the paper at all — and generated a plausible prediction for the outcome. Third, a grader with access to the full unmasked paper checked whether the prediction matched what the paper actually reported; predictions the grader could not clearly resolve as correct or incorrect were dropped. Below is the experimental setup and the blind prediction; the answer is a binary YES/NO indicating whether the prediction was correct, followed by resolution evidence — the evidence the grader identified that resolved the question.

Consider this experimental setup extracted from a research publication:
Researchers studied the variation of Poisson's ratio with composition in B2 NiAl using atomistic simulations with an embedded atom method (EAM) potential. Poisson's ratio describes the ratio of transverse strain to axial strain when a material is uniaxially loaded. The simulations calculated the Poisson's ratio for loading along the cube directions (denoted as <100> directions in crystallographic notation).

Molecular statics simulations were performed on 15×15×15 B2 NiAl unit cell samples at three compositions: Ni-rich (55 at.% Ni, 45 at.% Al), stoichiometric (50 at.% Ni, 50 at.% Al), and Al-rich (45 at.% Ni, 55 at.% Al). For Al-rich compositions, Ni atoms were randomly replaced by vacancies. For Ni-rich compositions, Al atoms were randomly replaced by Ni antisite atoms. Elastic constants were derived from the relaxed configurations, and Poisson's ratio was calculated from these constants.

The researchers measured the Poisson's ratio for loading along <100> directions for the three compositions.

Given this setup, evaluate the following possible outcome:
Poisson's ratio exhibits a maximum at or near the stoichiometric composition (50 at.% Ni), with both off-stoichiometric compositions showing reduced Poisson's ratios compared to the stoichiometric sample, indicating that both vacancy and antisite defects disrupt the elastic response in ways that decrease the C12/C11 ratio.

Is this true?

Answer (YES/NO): NO